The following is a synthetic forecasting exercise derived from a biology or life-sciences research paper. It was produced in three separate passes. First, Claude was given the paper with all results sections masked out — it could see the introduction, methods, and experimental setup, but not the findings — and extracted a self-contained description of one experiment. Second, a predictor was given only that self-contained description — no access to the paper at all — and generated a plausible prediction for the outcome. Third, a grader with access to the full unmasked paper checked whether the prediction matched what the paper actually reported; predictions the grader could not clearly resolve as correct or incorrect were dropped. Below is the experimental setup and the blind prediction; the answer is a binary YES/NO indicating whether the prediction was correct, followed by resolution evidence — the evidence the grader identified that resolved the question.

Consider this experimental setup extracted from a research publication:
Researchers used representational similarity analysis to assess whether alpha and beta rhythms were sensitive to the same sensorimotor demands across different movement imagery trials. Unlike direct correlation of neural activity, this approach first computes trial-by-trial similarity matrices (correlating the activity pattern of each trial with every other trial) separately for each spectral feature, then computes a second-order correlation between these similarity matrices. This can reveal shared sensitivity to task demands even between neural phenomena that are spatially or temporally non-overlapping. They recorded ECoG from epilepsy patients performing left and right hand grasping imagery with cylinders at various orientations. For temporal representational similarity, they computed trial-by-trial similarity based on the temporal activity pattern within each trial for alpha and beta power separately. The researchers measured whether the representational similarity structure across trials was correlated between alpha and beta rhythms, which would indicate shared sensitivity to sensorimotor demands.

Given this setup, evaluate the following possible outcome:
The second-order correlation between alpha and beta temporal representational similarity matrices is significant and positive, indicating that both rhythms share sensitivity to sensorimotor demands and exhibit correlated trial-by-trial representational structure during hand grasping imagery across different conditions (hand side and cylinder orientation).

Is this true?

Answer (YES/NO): NO